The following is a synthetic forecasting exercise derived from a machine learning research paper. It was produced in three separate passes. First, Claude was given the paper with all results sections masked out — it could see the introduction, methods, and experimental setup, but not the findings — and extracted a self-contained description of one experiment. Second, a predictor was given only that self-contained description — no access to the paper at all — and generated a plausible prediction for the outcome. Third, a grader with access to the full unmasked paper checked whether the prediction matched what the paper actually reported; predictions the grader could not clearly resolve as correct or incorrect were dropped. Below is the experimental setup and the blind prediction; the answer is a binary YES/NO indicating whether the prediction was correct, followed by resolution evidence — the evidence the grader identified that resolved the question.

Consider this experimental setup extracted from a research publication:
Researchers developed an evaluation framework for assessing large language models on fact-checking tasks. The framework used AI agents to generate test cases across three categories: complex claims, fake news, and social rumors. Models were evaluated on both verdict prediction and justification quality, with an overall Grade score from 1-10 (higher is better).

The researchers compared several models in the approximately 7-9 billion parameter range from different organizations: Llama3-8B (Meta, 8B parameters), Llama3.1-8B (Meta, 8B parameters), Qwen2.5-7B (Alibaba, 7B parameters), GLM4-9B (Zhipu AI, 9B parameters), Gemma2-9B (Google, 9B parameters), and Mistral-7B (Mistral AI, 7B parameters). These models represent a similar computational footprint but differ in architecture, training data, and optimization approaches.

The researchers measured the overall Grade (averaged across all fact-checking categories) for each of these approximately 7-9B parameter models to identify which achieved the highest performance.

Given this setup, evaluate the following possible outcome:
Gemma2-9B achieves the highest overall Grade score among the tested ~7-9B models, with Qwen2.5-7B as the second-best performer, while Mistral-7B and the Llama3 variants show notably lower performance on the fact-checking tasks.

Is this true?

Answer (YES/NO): NO